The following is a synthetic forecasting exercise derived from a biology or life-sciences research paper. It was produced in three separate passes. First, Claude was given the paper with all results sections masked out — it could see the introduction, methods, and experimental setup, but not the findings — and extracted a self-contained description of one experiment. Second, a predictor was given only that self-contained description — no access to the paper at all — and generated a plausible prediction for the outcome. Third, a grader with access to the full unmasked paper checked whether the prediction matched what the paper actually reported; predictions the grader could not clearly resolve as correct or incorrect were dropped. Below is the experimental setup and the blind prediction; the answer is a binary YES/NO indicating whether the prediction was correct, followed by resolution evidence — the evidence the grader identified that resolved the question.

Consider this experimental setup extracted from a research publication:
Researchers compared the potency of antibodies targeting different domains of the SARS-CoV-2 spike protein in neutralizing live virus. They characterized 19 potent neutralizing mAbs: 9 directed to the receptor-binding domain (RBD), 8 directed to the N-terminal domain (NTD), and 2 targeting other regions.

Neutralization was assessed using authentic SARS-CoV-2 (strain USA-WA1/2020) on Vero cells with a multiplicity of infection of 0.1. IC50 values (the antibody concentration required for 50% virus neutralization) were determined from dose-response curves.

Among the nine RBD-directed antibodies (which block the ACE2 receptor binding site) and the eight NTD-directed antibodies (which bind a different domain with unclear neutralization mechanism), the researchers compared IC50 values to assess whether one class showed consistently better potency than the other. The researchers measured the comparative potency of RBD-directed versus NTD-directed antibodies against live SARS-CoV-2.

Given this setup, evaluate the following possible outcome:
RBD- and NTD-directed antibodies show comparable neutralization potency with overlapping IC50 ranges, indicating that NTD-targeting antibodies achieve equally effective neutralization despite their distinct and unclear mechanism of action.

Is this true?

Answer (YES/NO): YES